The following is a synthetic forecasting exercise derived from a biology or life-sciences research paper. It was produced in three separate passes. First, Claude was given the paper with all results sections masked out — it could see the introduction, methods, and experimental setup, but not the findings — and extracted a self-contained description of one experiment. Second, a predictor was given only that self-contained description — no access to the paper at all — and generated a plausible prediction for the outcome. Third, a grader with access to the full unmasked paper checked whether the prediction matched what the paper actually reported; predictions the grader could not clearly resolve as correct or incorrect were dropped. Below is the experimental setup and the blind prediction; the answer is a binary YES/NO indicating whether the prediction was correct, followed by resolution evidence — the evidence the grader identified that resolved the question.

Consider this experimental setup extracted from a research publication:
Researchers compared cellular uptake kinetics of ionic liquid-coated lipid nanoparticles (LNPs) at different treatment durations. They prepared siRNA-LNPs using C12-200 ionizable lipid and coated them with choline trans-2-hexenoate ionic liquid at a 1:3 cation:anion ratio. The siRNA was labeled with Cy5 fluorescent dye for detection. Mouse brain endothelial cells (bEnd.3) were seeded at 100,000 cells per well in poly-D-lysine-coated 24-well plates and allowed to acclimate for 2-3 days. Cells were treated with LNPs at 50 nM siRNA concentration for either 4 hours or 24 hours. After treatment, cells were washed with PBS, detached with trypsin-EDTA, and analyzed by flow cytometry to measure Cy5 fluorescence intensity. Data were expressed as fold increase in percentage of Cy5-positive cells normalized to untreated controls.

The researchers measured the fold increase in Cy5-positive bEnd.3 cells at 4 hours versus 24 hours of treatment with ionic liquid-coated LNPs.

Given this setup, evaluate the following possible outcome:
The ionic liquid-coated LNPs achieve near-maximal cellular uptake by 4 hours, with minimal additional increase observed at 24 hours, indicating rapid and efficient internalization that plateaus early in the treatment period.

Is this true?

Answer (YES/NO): NO